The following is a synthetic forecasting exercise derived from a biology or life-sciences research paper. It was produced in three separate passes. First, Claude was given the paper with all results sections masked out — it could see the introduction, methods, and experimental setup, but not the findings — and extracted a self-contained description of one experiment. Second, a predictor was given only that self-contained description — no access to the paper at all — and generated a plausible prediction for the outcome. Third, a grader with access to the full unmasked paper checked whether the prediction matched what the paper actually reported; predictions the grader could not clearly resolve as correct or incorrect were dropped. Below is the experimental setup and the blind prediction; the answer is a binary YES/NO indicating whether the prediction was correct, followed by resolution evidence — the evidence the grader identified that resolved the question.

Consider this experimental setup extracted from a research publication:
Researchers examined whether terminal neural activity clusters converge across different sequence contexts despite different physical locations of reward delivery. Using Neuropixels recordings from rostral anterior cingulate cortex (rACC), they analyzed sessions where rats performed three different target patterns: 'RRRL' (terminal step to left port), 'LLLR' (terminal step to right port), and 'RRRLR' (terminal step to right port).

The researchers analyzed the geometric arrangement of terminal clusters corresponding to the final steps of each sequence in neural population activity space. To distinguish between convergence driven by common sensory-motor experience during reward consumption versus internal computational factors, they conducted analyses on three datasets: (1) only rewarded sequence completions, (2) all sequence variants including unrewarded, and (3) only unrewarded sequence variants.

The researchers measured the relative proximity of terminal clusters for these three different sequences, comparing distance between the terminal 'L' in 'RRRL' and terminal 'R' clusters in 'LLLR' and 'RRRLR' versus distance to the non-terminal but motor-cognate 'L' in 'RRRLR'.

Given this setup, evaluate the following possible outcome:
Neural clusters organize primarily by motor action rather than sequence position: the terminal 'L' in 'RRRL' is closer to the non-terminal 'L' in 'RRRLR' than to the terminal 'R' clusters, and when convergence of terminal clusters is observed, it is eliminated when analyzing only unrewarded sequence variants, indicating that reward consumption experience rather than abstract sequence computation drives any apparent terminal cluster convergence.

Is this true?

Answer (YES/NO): NO